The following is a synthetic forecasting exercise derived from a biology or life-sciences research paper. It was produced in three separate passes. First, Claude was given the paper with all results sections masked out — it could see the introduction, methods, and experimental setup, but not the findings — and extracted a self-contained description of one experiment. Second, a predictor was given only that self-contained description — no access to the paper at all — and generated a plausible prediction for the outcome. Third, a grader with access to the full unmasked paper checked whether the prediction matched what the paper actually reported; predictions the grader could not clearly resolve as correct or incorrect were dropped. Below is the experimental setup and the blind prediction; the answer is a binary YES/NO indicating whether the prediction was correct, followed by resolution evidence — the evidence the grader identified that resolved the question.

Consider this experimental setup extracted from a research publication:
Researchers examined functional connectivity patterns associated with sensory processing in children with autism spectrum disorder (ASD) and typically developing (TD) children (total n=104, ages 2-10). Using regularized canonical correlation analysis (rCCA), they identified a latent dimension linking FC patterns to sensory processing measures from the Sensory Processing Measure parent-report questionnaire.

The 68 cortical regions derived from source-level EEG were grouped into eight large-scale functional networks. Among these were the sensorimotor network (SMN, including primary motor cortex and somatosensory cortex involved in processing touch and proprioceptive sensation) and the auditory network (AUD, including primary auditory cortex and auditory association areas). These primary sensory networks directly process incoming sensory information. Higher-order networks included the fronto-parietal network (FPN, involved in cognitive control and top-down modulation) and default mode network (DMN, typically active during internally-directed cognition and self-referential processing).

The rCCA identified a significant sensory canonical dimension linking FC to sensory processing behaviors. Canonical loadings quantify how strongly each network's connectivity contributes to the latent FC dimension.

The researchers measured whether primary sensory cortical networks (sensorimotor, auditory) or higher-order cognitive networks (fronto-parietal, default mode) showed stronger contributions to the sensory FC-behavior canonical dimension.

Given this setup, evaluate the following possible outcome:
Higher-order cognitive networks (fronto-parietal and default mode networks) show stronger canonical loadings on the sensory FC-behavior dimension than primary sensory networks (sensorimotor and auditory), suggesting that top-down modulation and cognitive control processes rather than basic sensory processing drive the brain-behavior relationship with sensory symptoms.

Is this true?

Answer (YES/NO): NO